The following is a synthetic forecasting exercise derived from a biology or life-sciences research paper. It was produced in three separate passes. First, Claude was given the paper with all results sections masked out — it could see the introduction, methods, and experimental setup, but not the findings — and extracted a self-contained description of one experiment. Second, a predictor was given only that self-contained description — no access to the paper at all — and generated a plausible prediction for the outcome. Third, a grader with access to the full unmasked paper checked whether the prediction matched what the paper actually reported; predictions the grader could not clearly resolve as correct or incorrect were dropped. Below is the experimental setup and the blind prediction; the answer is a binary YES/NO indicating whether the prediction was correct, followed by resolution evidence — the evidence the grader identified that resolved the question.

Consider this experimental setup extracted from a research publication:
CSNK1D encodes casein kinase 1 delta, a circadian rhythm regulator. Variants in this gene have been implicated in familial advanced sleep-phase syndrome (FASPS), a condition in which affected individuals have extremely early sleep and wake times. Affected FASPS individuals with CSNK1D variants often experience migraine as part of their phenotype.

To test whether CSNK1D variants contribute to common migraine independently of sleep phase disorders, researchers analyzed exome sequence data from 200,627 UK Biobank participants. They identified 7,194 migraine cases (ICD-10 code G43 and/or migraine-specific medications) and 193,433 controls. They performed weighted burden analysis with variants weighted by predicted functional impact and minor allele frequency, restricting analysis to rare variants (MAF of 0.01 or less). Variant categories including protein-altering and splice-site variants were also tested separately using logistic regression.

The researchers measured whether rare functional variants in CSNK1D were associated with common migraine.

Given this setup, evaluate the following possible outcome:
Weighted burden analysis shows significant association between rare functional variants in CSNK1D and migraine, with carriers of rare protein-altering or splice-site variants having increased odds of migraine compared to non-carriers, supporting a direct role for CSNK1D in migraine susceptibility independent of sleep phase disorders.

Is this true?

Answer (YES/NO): NO